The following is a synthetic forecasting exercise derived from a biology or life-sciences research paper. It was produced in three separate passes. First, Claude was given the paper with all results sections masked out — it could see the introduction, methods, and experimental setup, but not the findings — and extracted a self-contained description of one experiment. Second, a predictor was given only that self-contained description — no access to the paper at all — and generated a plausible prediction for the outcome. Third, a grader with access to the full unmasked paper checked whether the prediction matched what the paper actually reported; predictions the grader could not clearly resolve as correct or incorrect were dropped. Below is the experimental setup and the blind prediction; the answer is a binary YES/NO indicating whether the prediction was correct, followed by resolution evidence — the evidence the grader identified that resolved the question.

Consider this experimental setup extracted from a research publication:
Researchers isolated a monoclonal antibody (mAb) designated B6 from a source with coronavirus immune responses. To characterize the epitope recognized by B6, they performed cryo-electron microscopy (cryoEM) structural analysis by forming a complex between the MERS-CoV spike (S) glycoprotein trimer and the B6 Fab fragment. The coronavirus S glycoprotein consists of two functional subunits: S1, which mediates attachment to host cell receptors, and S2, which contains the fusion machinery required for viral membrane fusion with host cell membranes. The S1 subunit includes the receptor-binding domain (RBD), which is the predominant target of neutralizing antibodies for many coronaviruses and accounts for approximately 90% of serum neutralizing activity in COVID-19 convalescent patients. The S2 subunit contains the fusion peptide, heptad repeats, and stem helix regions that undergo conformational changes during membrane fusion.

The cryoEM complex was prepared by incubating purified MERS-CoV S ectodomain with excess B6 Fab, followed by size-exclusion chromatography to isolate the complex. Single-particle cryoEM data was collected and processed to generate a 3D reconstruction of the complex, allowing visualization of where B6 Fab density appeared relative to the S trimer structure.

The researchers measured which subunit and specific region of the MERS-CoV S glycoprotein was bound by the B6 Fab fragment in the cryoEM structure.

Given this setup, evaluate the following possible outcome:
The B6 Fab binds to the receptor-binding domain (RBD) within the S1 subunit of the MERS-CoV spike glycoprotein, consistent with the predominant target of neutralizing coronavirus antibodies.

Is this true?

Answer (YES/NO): NO